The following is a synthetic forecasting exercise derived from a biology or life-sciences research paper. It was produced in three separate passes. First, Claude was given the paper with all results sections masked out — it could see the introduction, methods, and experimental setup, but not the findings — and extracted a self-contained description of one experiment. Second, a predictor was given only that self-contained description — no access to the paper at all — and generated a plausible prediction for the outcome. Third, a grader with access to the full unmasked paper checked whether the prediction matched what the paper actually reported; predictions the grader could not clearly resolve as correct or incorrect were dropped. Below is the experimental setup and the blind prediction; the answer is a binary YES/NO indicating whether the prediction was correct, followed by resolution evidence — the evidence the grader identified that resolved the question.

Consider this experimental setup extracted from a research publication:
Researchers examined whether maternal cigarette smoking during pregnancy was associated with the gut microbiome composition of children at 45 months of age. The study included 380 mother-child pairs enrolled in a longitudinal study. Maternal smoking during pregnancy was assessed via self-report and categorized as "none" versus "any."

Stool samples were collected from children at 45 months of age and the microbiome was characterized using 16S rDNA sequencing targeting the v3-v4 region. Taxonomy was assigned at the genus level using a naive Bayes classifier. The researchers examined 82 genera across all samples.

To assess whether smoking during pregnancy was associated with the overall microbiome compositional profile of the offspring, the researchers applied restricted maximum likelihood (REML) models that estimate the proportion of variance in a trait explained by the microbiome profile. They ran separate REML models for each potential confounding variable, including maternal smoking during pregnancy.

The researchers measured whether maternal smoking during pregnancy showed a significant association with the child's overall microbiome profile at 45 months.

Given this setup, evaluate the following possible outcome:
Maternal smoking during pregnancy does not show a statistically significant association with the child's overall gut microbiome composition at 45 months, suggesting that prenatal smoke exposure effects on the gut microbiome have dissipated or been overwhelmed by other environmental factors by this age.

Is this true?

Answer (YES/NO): NO